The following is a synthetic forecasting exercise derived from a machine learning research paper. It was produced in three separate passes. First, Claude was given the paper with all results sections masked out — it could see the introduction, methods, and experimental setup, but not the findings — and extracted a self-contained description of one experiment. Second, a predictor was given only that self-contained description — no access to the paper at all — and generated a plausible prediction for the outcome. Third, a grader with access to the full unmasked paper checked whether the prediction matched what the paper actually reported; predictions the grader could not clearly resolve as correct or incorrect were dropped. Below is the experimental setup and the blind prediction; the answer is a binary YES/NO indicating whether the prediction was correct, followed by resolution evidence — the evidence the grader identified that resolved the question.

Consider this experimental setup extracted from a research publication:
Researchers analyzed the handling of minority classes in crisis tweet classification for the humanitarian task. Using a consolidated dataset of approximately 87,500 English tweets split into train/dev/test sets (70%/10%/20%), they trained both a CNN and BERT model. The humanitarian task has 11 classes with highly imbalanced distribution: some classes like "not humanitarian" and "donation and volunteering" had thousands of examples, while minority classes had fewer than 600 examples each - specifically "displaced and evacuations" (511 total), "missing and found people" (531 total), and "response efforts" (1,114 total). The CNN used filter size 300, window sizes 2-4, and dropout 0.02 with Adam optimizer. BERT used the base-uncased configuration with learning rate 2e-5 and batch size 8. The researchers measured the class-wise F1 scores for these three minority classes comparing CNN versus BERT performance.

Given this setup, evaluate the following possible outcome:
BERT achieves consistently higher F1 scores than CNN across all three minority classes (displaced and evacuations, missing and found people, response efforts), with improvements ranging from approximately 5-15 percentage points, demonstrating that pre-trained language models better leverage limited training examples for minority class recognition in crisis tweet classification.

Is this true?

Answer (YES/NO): NO